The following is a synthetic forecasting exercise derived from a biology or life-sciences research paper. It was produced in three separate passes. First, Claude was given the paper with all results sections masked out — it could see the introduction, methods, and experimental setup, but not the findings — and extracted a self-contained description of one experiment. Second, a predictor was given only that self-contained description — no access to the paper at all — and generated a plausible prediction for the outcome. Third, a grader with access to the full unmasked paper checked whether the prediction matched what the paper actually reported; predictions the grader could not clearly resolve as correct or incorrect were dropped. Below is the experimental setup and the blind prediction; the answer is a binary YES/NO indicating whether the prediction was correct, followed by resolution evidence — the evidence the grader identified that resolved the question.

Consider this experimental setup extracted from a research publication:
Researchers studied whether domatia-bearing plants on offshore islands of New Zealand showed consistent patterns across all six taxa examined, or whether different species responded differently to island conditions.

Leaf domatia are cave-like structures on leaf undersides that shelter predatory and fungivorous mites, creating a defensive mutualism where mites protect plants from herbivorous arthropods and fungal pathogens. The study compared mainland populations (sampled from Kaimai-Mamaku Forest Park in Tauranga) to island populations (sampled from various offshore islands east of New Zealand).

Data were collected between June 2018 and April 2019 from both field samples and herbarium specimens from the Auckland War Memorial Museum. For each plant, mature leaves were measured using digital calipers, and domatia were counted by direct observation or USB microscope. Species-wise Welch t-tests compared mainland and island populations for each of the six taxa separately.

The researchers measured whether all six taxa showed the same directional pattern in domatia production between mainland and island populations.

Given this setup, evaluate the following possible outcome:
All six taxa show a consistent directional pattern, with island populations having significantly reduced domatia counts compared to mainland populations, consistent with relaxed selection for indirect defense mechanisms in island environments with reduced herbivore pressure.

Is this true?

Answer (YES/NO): NO